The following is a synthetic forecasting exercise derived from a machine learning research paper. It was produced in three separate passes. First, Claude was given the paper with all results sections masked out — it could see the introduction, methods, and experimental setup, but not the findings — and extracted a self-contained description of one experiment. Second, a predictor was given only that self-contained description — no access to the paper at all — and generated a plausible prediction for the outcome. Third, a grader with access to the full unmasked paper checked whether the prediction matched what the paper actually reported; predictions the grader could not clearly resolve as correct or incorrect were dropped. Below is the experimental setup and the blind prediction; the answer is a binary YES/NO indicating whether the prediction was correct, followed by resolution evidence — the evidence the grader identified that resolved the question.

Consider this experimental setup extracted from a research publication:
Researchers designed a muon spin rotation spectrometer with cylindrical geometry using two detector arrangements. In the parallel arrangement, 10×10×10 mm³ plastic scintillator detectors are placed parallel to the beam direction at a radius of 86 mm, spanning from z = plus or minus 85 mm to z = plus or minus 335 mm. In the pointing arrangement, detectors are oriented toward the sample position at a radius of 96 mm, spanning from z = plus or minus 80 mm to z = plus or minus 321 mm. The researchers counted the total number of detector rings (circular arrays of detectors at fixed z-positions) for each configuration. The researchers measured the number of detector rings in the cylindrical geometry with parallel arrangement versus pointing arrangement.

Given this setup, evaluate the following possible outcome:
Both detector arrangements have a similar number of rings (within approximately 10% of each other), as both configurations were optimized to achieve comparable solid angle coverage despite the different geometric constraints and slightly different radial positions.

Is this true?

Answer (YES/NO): NO